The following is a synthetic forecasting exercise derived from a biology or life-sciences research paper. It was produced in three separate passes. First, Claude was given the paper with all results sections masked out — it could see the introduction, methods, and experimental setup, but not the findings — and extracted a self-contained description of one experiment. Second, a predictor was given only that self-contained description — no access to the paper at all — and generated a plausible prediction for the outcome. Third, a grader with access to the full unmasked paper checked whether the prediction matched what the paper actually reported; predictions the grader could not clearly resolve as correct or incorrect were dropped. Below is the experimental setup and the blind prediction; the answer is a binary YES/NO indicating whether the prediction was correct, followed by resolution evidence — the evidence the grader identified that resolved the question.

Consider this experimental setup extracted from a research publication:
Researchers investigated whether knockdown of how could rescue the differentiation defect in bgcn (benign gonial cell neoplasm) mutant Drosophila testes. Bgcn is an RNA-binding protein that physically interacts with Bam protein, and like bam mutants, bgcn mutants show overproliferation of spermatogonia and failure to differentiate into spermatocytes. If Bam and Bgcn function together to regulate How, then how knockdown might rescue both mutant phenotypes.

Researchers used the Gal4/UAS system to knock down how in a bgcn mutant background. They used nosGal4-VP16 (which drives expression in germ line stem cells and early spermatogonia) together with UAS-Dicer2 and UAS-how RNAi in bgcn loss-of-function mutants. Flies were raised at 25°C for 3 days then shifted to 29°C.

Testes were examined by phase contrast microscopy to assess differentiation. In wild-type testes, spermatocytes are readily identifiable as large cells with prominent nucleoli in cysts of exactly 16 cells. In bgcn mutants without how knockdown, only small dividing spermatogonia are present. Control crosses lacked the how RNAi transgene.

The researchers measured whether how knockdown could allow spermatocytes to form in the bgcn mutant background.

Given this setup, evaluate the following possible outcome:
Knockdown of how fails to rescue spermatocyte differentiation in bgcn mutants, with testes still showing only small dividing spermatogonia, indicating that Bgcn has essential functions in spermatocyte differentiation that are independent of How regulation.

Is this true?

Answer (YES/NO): NO